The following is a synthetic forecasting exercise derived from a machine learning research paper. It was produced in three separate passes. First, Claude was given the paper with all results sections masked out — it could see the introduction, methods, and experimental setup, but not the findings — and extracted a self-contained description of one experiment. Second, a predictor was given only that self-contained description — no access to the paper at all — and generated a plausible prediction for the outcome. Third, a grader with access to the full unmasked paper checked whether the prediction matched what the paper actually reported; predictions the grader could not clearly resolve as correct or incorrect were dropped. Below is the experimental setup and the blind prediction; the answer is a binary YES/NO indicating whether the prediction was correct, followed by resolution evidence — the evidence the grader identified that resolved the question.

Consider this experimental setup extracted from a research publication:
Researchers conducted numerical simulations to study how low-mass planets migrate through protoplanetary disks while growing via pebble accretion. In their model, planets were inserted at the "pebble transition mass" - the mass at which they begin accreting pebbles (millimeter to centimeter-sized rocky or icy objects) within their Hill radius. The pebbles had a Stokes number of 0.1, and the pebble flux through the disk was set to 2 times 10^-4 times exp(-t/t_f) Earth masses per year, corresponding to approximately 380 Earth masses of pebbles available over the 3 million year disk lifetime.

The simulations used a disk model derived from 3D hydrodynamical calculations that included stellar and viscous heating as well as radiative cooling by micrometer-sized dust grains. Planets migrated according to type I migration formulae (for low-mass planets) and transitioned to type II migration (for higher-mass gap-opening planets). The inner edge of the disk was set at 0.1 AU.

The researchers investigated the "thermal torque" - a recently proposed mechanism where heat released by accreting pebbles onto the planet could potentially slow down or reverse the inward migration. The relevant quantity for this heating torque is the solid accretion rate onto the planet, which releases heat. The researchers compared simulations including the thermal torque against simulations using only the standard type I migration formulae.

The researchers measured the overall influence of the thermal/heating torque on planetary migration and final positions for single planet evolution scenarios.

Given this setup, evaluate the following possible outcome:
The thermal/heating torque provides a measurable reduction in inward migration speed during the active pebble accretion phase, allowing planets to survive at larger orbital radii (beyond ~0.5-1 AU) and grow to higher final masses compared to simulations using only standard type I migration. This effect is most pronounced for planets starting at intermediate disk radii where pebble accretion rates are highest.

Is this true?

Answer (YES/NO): NO